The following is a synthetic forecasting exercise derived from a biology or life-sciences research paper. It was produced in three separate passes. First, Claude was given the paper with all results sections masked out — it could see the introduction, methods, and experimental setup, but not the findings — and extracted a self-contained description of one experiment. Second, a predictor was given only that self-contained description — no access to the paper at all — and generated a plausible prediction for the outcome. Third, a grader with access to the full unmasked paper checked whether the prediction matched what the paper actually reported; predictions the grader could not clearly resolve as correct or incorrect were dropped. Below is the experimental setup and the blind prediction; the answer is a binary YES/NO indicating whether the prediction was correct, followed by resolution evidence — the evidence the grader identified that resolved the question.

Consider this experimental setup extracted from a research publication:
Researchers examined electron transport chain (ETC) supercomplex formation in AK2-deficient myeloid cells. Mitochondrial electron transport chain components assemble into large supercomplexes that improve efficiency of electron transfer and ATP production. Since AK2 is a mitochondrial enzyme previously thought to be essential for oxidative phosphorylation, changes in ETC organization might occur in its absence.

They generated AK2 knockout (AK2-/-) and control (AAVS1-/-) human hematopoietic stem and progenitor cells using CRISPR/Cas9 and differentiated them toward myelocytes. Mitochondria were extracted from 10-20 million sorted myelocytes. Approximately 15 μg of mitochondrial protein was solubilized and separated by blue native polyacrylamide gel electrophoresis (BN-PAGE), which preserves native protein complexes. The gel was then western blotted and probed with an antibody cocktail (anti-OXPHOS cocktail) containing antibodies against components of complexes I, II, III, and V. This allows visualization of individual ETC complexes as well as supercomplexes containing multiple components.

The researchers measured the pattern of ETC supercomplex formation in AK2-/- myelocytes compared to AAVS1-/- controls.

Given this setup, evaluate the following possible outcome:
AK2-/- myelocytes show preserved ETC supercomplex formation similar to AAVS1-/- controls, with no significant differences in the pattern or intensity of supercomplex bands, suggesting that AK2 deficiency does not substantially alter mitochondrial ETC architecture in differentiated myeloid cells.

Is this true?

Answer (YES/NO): YES